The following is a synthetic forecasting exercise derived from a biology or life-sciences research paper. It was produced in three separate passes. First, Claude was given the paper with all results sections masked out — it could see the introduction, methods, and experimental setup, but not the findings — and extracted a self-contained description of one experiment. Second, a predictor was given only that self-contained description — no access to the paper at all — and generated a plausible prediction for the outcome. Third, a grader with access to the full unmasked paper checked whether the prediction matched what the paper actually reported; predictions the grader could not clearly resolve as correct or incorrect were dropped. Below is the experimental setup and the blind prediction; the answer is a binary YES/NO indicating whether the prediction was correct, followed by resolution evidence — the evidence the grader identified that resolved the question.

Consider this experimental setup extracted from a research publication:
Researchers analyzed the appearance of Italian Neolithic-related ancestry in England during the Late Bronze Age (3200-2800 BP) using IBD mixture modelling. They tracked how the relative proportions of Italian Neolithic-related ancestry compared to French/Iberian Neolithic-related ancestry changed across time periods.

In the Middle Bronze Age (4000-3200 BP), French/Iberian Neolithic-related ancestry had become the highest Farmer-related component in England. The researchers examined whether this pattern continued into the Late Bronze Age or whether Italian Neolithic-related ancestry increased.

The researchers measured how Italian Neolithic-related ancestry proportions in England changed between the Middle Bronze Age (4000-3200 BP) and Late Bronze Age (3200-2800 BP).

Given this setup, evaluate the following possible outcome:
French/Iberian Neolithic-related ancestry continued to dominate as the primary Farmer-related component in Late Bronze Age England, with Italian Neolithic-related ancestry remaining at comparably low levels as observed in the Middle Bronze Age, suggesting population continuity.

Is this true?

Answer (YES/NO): NO